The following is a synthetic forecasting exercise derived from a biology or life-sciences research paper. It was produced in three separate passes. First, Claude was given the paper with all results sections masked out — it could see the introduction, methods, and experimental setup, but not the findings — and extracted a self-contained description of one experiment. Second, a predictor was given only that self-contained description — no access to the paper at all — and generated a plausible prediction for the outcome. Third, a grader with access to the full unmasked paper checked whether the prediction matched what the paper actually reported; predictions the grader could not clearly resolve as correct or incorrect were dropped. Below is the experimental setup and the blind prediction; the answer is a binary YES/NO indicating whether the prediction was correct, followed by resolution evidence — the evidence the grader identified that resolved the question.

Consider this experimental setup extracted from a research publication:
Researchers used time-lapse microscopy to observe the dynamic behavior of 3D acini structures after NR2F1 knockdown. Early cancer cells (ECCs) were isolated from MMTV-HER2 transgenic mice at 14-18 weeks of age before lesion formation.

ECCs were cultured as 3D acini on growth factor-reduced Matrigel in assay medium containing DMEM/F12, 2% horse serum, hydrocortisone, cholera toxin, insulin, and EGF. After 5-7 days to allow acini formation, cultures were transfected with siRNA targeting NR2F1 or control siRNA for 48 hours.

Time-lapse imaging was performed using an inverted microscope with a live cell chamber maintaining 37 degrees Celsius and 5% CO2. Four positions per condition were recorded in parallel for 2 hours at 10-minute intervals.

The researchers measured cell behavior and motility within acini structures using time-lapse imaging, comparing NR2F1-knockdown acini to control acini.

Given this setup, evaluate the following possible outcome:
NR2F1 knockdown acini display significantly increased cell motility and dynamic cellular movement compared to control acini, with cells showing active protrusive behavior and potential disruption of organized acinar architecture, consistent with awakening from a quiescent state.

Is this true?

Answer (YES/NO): YES